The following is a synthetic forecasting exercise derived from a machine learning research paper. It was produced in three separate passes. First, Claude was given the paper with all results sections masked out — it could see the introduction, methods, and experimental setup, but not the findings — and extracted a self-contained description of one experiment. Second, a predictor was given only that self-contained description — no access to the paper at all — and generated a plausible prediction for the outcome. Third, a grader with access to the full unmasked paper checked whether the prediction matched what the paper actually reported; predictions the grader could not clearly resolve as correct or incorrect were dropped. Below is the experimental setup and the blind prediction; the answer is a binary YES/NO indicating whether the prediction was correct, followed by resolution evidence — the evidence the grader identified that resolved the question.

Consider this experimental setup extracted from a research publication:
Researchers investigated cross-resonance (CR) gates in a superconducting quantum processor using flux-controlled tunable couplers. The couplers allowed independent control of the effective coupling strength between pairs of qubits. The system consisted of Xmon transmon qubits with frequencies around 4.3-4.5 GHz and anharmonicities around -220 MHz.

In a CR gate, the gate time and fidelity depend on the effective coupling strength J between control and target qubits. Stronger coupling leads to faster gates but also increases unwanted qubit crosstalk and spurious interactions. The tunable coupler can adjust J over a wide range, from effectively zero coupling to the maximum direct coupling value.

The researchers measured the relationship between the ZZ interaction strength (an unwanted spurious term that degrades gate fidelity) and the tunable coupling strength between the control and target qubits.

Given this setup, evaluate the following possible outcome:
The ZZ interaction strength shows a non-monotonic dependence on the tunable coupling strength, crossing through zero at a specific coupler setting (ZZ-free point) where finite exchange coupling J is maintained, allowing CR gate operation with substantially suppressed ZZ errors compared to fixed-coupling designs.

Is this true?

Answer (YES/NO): NO